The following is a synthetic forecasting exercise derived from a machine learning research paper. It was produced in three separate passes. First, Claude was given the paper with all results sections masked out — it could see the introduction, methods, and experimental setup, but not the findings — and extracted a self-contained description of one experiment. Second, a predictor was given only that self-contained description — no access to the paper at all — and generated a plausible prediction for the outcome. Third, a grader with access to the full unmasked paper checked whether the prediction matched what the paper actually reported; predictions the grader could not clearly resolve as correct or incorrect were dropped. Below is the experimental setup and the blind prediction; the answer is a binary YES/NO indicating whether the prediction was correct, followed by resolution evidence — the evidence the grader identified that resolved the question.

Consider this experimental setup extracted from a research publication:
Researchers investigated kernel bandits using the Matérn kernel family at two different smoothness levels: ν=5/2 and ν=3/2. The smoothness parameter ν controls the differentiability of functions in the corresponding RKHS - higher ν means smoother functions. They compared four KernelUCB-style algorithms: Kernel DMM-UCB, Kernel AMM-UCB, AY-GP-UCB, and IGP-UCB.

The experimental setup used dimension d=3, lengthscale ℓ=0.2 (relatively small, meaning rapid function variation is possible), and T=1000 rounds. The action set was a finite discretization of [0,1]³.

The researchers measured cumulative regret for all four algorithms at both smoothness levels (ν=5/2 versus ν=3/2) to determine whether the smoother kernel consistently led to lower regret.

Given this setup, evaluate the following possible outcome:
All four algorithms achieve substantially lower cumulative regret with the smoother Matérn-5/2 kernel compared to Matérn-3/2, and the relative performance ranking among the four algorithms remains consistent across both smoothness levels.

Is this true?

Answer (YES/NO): NO